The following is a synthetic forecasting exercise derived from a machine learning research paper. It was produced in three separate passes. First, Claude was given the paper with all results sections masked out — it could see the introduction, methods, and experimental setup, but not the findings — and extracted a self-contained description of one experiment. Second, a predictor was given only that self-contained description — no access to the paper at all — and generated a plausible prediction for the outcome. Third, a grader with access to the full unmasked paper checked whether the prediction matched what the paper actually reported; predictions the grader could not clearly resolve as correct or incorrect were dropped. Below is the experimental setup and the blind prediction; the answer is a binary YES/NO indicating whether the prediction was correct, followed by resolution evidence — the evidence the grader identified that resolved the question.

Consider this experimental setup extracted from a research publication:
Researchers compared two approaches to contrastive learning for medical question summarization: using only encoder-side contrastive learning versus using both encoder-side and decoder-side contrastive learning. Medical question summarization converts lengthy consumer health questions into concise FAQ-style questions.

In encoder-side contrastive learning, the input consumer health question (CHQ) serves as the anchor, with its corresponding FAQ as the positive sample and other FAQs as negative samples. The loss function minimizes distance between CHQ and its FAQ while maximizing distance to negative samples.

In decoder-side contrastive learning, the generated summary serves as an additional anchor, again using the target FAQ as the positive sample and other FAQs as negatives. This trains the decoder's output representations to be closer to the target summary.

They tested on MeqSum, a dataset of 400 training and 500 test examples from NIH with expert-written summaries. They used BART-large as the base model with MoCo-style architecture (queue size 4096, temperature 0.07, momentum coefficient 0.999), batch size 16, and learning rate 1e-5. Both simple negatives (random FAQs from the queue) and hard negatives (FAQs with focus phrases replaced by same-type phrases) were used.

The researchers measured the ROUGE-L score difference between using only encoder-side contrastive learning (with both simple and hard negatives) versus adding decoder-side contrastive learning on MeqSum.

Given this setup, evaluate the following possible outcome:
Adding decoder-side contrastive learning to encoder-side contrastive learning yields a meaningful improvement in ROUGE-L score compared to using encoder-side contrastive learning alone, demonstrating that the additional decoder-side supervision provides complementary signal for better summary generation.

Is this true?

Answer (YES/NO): YES